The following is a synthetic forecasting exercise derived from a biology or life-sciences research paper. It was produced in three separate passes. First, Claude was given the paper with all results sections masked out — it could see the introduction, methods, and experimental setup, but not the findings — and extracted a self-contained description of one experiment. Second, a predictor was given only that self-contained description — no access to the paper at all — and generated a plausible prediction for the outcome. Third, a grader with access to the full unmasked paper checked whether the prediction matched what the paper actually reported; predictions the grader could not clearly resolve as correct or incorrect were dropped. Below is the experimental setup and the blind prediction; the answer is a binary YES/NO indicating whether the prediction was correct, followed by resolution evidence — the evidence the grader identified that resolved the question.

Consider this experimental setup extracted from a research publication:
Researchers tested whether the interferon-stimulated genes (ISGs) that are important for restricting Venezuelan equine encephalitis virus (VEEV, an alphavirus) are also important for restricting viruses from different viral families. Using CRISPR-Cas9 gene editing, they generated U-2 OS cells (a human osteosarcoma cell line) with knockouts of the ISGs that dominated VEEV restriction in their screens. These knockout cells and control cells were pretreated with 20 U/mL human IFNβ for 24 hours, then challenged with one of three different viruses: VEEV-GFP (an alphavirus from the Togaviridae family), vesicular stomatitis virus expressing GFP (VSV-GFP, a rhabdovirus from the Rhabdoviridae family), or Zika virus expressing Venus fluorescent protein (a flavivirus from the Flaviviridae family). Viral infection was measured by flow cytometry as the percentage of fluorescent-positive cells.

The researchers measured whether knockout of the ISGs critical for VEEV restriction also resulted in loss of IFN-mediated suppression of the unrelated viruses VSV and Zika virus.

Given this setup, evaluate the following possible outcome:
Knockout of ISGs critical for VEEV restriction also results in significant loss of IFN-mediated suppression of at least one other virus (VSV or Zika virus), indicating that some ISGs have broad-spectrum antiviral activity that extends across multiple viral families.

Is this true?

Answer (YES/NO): NO